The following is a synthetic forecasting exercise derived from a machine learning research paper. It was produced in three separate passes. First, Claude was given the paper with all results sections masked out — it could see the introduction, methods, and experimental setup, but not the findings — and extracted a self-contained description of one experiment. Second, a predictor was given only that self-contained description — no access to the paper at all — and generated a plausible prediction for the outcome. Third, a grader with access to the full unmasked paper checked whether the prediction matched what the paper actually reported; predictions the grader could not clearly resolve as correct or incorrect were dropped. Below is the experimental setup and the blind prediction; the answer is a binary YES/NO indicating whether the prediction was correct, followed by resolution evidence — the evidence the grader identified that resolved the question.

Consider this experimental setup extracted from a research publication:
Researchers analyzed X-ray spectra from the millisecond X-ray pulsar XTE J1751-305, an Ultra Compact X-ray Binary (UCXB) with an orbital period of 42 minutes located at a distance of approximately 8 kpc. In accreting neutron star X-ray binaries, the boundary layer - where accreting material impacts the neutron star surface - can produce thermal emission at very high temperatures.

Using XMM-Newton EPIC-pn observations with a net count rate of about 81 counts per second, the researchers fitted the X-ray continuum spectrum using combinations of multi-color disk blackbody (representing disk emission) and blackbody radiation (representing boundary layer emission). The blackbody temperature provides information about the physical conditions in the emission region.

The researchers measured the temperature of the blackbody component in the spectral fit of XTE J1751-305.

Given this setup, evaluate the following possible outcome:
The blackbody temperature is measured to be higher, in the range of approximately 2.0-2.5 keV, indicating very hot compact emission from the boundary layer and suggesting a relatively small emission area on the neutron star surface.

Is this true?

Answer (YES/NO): NO